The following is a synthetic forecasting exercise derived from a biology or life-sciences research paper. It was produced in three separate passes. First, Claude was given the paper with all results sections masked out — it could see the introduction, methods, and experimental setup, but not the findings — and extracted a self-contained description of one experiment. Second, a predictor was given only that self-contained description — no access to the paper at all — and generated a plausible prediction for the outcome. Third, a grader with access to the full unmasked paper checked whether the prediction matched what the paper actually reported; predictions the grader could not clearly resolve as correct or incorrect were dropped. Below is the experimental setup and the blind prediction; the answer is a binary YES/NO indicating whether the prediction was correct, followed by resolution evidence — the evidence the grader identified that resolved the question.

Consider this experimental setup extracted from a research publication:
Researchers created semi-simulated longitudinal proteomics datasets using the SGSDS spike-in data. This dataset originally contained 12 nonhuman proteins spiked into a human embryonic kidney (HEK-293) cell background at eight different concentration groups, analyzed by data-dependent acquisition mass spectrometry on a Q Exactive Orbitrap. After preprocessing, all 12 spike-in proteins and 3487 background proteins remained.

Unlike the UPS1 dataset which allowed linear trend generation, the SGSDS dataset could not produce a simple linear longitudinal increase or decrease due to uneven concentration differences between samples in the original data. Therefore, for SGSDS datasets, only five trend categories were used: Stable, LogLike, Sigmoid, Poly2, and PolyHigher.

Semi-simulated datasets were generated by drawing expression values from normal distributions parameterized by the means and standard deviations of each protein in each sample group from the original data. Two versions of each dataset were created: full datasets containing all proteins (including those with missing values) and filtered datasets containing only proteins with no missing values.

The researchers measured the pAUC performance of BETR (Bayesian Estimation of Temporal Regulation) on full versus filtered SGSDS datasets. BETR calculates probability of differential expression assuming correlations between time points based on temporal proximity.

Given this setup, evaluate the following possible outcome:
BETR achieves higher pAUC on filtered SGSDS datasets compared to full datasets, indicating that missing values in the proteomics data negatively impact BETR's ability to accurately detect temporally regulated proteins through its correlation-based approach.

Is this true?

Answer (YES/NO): NO